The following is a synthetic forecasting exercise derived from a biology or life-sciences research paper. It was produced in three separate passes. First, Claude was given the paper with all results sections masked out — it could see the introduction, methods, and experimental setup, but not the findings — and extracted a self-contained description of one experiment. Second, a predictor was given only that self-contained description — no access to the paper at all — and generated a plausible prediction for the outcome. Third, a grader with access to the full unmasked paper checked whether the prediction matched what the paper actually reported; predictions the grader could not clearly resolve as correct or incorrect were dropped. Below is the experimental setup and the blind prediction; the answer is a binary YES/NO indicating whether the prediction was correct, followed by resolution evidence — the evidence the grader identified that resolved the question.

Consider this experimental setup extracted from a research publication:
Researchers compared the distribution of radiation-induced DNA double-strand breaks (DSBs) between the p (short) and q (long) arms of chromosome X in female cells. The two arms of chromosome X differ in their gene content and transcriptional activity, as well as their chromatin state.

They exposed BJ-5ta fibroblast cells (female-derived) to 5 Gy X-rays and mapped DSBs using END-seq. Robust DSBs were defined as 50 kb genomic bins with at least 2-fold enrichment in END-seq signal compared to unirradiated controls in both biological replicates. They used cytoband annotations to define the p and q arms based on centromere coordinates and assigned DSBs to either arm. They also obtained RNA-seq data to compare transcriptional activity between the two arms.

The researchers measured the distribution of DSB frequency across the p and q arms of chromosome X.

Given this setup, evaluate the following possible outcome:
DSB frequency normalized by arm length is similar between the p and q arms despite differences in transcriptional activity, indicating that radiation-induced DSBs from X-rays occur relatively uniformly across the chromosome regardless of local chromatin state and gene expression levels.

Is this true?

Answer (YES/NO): NO